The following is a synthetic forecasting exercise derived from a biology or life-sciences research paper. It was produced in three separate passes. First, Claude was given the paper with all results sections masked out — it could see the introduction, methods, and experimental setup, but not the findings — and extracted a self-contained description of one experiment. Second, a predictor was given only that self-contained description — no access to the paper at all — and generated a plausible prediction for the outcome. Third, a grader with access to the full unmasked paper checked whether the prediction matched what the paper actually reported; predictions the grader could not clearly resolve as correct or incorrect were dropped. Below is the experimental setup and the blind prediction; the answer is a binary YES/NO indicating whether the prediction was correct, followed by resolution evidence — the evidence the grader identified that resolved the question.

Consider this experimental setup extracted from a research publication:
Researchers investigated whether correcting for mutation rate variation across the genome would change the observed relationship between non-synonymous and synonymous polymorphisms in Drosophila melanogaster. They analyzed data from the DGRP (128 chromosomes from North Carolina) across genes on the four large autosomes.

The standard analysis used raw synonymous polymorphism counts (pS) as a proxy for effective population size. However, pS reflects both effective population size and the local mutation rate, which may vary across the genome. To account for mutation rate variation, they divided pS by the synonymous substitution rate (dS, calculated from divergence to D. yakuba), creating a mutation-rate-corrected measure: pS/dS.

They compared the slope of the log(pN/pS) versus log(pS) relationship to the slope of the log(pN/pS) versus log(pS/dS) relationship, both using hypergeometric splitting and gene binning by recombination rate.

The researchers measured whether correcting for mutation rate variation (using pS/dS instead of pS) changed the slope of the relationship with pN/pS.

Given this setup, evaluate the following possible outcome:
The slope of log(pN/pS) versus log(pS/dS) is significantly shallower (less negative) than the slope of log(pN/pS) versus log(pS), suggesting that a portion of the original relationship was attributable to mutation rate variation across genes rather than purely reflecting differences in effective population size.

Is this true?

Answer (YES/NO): NO